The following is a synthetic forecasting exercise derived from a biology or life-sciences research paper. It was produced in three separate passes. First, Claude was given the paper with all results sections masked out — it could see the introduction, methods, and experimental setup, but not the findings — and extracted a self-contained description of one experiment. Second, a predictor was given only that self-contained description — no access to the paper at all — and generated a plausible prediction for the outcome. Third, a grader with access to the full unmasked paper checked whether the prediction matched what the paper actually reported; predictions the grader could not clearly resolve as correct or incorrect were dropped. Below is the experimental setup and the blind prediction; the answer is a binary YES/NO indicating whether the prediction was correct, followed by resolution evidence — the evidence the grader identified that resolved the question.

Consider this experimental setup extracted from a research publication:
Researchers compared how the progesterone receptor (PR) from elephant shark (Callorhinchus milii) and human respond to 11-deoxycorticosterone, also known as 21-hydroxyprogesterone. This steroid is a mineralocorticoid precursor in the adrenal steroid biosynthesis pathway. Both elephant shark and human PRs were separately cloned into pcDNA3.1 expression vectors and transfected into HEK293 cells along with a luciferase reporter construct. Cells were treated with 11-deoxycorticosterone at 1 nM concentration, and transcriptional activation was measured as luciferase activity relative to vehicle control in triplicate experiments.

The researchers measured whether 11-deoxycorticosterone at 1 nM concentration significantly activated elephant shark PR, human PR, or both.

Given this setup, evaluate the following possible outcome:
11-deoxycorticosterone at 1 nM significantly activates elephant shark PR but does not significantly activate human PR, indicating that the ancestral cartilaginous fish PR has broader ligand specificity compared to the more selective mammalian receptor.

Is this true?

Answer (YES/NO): NO